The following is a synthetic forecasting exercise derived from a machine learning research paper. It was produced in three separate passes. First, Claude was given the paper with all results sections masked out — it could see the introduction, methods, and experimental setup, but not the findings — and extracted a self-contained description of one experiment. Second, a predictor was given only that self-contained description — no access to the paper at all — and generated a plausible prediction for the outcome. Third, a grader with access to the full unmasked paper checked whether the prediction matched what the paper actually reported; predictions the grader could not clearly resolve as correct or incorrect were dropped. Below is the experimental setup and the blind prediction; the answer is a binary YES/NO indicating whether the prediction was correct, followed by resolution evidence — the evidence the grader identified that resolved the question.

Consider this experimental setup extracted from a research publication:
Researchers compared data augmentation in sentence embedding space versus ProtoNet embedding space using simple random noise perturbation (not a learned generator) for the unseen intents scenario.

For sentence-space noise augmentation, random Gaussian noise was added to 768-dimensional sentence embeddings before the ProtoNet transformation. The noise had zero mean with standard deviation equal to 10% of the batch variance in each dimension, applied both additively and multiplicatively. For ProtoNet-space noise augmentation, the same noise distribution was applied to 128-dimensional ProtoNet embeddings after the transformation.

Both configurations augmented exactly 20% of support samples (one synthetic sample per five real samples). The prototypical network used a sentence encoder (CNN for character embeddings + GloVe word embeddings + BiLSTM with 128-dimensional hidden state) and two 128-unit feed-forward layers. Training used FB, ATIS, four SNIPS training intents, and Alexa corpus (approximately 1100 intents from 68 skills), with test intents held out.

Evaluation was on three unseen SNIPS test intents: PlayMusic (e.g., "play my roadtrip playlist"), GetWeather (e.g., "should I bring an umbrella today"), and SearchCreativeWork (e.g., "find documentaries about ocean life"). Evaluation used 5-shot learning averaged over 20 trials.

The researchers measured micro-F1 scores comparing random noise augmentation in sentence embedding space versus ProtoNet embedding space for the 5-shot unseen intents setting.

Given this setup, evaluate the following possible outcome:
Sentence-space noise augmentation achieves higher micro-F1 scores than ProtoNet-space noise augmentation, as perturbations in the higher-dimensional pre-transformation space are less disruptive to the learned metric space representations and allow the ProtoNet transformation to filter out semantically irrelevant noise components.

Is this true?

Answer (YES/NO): NO